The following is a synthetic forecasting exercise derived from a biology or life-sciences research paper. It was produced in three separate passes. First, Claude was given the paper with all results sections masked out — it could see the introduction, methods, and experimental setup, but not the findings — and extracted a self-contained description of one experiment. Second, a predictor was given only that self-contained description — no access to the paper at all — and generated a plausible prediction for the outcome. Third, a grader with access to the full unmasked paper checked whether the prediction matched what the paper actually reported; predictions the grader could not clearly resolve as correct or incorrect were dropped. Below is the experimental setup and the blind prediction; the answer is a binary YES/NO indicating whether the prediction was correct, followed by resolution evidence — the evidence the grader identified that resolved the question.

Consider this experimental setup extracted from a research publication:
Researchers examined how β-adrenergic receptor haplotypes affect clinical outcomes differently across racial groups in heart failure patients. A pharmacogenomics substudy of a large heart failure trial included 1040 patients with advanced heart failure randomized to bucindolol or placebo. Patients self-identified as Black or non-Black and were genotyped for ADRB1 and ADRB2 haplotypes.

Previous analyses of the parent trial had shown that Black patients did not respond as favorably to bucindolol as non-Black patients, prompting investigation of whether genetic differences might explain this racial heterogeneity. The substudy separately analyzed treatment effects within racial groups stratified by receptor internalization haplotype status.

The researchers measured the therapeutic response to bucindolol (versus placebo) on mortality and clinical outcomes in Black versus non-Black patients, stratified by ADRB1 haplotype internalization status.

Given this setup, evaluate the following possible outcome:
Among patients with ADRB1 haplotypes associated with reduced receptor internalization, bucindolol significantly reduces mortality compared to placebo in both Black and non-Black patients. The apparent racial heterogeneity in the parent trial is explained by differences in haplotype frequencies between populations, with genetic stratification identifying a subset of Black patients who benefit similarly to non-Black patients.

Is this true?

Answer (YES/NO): YES